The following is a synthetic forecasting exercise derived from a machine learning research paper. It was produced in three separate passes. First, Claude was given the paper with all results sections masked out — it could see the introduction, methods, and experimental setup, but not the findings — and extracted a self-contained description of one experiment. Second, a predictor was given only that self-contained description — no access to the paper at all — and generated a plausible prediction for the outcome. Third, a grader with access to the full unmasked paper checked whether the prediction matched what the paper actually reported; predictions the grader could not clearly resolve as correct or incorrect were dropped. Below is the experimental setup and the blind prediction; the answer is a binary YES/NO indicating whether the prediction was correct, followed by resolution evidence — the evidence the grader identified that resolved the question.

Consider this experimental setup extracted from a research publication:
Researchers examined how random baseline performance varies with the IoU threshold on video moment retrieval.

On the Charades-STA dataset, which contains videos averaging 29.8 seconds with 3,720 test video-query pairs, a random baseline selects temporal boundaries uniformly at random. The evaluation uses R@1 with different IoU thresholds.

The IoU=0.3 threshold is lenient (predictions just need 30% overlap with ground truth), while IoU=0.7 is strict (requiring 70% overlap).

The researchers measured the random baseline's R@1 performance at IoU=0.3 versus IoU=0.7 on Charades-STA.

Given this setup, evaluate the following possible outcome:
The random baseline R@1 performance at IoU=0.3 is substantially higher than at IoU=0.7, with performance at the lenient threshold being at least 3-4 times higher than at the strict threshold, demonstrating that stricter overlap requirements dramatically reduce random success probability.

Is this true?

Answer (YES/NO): YES